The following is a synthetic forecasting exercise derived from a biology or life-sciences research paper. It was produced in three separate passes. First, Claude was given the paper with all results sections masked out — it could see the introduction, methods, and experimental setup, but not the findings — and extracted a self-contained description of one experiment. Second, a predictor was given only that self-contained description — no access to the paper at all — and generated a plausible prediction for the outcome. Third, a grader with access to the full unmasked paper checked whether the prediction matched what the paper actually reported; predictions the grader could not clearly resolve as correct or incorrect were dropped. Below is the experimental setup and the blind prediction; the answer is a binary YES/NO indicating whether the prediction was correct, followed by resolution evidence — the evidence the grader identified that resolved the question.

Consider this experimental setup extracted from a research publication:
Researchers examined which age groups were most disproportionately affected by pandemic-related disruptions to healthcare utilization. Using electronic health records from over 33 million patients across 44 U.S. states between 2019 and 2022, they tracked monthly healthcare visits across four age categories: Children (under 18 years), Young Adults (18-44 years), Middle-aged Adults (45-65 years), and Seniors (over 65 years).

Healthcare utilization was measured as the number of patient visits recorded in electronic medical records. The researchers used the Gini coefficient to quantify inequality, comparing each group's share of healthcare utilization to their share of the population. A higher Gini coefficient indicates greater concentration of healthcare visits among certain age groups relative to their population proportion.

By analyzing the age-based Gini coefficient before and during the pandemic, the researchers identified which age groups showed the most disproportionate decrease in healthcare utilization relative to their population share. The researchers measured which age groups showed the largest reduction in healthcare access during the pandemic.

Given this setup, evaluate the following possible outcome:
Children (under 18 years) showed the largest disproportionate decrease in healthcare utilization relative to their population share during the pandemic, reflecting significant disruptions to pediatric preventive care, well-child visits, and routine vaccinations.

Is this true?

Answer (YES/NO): YES